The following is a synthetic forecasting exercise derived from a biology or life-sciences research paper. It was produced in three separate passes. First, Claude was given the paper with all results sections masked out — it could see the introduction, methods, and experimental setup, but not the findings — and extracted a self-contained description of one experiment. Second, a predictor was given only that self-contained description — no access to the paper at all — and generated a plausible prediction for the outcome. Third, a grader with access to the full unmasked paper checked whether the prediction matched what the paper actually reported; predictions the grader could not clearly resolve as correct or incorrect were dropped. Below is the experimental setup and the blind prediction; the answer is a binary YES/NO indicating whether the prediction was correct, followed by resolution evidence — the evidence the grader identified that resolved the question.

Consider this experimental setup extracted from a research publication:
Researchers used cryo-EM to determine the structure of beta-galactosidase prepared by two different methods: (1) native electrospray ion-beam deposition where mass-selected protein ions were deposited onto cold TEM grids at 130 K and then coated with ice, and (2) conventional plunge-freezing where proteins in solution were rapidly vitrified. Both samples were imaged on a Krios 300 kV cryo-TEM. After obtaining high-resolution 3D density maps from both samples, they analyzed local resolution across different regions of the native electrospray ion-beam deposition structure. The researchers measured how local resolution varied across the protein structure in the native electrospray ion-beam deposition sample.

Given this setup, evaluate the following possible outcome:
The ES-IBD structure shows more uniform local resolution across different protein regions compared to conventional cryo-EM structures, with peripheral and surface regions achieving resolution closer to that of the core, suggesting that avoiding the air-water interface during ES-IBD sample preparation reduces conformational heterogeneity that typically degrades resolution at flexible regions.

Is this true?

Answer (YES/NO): NO